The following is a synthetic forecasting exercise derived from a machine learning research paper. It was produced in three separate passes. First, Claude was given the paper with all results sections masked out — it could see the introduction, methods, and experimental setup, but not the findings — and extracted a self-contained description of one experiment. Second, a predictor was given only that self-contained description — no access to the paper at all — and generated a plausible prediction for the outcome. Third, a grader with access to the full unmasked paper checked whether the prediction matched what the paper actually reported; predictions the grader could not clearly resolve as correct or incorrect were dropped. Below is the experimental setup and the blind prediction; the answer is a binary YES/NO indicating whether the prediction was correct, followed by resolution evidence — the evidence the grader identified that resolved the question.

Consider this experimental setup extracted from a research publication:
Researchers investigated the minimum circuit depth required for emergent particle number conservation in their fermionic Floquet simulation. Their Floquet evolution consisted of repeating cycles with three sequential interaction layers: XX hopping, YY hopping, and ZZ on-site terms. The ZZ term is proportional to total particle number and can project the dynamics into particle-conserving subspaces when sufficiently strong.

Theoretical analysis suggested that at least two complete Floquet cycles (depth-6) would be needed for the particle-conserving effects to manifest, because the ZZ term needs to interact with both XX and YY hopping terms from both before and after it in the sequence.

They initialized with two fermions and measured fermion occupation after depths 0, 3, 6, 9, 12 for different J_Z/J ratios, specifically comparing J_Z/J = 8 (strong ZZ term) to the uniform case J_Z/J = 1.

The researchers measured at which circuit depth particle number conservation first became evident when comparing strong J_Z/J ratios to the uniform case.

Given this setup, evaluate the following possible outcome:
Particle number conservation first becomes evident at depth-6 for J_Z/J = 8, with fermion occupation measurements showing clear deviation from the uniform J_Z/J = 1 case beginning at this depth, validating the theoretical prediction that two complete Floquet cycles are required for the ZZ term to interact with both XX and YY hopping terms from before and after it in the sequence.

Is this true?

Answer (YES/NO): YES